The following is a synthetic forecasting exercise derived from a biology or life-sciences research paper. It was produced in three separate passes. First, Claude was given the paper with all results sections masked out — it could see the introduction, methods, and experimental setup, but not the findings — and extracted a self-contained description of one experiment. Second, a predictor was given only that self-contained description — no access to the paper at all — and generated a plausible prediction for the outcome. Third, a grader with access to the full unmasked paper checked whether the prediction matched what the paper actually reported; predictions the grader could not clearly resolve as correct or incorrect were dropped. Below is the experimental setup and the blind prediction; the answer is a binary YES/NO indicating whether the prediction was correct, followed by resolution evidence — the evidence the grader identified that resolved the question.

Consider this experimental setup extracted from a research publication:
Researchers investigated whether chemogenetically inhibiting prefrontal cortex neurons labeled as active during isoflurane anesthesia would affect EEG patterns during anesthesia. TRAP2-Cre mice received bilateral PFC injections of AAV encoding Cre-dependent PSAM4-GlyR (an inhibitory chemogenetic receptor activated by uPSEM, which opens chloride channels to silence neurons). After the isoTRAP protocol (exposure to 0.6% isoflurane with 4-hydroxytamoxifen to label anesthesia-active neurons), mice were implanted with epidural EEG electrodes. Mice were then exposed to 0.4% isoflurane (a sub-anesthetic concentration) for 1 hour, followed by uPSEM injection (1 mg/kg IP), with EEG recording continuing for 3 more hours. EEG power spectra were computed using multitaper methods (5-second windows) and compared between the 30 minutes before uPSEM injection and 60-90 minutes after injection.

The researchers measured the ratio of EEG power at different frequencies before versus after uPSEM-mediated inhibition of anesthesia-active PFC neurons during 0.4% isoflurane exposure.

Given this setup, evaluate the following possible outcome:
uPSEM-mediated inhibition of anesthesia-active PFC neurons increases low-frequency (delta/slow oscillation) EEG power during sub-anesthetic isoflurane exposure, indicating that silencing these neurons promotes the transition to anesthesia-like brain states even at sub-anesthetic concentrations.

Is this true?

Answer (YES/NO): NO